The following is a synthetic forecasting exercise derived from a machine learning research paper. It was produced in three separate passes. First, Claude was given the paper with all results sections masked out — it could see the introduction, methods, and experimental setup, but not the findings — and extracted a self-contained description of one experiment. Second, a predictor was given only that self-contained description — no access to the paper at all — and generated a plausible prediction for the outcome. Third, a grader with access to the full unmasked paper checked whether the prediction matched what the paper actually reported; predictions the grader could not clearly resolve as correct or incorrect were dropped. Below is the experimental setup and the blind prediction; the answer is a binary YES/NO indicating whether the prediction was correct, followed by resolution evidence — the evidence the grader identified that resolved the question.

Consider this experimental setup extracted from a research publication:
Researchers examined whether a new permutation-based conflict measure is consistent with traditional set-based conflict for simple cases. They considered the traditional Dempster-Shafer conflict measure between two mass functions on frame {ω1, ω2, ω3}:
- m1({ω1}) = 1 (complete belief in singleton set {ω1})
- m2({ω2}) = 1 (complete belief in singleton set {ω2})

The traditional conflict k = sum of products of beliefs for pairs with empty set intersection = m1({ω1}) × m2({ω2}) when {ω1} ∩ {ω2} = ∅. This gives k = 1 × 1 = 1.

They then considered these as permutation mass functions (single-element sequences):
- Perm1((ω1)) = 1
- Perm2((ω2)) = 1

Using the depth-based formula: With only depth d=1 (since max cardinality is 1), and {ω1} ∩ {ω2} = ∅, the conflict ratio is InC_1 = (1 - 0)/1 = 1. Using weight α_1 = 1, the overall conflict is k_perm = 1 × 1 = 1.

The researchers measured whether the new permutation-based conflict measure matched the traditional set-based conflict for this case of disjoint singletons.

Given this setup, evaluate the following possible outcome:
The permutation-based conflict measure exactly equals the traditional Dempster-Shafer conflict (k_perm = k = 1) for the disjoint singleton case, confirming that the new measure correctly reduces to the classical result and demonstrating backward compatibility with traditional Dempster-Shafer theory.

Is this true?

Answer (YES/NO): YES